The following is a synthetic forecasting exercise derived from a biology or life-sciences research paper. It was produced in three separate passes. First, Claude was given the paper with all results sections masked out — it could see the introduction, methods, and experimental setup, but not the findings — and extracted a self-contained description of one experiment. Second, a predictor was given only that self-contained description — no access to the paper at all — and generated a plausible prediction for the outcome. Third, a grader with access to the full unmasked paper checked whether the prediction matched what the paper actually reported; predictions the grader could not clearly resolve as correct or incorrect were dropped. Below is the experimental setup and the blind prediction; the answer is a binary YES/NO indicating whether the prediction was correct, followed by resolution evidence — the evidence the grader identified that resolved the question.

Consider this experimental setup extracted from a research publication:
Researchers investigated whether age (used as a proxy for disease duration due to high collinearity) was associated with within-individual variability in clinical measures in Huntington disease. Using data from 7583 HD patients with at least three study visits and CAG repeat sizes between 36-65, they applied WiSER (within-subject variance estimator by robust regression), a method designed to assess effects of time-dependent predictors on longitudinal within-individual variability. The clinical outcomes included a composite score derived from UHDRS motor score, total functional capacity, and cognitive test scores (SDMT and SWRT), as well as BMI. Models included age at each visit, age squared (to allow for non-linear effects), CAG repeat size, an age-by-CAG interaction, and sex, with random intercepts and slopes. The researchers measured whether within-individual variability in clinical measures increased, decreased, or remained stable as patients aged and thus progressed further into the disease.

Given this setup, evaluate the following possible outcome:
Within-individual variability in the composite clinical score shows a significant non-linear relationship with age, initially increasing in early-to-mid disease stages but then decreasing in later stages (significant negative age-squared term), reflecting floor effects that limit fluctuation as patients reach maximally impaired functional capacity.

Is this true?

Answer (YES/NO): NO